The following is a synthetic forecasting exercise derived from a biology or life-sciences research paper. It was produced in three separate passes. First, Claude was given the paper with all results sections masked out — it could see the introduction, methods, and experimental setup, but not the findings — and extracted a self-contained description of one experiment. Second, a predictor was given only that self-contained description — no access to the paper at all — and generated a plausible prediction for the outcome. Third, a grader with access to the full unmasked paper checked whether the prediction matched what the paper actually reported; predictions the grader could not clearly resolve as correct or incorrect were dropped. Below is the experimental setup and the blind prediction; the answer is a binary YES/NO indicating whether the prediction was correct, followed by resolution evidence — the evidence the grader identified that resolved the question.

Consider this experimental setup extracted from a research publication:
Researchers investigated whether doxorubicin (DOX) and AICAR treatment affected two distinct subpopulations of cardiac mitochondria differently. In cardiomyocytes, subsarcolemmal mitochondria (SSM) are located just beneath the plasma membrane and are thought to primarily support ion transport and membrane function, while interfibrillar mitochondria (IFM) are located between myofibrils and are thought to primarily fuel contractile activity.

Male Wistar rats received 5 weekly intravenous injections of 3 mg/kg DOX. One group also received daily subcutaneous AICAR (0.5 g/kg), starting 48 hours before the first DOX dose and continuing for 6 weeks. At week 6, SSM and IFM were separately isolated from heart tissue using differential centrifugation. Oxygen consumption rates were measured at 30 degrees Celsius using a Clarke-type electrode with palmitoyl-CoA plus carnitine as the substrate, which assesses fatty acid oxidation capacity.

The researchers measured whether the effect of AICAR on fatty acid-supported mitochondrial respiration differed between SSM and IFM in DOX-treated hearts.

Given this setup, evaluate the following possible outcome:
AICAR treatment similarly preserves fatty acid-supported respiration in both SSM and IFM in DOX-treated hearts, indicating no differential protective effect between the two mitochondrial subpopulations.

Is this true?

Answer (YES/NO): NO